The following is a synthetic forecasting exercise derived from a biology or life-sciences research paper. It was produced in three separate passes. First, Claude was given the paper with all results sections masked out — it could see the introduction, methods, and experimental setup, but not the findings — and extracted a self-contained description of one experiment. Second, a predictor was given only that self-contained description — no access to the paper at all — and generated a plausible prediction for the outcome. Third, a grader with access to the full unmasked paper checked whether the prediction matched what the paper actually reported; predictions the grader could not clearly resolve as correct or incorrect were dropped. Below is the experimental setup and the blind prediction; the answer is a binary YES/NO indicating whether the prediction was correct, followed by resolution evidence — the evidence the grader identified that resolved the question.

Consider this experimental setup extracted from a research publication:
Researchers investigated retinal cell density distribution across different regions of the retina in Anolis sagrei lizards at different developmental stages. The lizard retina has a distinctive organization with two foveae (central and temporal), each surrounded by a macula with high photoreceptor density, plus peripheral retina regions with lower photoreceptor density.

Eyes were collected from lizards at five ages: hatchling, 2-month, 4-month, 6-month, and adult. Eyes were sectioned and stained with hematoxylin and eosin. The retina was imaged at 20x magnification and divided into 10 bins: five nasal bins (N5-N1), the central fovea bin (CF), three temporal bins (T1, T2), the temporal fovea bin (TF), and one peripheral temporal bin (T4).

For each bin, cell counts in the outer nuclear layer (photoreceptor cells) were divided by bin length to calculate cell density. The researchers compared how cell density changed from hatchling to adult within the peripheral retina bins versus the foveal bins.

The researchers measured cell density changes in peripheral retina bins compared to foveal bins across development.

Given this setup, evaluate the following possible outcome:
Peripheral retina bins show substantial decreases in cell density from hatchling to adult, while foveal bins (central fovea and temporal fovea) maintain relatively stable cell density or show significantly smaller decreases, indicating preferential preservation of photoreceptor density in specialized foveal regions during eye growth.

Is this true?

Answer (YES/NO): NO